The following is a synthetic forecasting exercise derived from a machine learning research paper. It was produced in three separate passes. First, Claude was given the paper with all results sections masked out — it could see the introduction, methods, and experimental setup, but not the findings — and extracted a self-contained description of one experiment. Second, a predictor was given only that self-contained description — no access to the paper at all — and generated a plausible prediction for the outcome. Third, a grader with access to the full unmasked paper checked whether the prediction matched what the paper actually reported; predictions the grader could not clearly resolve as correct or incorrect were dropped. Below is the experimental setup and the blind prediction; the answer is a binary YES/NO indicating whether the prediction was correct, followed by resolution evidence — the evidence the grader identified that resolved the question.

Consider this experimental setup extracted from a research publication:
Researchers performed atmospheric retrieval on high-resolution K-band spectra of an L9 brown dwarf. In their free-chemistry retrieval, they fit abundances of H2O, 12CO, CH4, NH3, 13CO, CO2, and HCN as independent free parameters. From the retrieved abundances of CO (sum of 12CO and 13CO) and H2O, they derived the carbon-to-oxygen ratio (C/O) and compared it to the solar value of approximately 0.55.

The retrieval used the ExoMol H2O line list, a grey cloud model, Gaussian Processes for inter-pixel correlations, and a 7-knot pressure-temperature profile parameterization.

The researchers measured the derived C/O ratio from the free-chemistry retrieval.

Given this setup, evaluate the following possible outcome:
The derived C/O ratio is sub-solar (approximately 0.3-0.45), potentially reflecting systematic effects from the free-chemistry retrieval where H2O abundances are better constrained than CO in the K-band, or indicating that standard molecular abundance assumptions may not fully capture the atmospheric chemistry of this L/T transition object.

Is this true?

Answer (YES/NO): NO